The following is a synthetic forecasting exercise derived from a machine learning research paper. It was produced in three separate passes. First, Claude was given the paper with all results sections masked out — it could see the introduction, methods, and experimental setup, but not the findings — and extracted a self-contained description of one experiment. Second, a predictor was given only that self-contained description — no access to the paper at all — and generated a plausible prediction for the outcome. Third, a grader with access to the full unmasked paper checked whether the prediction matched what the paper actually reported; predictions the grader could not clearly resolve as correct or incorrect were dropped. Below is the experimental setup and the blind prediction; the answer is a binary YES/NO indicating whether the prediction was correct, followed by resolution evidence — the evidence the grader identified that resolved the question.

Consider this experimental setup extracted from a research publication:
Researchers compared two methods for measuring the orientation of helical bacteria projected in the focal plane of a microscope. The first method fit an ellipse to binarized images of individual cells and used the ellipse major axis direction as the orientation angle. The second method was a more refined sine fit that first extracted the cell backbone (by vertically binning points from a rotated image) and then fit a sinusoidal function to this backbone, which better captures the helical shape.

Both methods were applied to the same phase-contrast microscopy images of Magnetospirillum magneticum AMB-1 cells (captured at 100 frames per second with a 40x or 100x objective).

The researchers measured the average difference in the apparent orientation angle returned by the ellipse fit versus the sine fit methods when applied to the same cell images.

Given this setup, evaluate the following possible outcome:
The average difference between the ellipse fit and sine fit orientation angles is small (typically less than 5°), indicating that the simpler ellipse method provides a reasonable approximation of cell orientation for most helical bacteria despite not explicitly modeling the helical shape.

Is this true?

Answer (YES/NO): YES